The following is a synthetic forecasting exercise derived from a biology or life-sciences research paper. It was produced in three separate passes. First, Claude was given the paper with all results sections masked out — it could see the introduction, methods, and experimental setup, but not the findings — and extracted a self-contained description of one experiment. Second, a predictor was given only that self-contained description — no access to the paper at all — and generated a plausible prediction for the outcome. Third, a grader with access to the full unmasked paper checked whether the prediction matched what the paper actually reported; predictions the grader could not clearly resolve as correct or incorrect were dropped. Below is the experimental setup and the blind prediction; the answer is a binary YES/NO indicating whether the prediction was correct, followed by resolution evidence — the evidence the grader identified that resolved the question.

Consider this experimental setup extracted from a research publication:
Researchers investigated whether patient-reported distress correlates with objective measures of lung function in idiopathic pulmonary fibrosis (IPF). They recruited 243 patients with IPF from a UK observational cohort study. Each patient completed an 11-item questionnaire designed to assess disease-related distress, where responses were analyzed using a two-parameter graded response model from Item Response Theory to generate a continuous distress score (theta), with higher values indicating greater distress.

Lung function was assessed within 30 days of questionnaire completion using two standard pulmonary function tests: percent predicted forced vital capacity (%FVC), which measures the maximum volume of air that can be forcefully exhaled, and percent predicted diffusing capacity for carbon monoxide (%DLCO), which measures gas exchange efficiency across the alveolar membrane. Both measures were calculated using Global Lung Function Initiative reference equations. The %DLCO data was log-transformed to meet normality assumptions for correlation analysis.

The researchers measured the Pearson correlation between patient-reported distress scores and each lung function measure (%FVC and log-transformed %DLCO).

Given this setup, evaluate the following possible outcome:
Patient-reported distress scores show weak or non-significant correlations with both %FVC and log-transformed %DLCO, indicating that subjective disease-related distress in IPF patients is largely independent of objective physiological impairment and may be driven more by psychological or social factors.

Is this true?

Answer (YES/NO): NO